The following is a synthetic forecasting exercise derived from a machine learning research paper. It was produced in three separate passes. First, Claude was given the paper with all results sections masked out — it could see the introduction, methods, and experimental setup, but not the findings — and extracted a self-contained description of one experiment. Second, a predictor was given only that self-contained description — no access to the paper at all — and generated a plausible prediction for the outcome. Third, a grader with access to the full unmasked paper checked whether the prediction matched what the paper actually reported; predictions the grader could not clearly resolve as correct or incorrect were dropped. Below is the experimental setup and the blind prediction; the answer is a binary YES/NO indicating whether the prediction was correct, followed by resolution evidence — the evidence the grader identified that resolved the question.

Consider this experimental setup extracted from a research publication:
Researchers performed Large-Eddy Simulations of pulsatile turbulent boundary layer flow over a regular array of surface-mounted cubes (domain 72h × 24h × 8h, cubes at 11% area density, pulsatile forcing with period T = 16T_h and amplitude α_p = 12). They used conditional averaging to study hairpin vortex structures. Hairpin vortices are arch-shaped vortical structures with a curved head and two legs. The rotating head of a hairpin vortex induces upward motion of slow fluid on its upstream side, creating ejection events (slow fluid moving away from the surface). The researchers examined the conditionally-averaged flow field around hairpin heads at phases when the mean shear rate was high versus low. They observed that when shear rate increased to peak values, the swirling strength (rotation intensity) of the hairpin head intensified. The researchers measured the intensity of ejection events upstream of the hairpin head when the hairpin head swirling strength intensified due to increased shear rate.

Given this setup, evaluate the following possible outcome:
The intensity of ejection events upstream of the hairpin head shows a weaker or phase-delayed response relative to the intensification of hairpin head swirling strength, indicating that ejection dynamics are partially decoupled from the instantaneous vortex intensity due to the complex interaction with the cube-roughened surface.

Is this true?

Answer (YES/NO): NO